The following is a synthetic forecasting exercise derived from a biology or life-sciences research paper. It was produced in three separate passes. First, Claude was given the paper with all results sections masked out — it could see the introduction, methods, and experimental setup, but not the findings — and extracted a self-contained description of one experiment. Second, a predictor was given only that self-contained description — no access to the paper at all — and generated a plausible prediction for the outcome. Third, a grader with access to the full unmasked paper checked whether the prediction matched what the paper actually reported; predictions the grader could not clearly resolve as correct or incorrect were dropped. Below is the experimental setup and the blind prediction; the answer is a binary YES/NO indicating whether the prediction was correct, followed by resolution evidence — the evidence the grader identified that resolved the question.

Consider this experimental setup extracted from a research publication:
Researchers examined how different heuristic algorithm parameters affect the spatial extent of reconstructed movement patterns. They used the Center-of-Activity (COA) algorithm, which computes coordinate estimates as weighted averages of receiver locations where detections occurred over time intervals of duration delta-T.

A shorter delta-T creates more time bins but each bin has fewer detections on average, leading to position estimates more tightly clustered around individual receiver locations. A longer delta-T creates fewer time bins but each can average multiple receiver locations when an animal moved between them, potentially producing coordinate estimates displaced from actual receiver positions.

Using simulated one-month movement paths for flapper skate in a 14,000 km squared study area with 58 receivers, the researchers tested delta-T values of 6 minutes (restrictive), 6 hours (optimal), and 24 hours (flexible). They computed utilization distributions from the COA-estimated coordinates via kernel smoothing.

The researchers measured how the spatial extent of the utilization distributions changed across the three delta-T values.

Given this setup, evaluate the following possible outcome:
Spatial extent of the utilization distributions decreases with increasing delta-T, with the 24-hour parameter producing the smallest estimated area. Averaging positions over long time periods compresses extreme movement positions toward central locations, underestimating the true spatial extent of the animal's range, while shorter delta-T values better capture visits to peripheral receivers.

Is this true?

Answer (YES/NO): NO